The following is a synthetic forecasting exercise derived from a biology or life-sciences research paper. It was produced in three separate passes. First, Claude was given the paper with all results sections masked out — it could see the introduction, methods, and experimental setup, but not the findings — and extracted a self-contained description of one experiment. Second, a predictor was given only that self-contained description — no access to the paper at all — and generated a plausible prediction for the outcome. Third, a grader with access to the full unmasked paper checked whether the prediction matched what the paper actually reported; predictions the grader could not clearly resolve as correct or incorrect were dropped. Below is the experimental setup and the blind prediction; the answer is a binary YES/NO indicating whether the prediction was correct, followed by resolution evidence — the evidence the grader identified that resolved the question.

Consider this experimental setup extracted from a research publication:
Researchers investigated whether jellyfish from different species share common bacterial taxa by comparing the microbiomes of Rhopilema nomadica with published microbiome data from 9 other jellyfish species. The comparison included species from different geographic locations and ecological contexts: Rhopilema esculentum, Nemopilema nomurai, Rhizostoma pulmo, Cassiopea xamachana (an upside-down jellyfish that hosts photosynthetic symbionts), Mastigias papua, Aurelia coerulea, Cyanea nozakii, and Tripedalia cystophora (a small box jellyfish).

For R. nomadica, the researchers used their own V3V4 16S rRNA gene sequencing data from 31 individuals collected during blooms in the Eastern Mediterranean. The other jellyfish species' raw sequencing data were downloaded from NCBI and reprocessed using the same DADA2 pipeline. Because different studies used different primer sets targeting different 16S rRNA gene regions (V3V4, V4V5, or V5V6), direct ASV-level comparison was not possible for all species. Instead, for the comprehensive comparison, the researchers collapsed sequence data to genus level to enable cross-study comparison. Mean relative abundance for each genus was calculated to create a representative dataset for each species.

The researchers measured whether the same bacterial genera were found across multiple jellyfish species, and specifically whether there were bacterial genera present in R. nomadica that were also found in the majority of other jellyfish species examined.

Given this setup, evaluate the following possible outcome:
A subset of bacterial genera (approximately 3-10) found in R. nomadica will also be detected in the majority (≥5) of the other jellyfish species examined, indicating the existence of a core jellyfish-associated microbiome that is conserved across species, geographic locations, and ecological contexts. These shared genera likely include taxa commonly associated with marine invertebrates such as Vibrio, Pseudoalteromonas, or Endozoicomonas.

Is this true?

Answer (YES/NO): NO